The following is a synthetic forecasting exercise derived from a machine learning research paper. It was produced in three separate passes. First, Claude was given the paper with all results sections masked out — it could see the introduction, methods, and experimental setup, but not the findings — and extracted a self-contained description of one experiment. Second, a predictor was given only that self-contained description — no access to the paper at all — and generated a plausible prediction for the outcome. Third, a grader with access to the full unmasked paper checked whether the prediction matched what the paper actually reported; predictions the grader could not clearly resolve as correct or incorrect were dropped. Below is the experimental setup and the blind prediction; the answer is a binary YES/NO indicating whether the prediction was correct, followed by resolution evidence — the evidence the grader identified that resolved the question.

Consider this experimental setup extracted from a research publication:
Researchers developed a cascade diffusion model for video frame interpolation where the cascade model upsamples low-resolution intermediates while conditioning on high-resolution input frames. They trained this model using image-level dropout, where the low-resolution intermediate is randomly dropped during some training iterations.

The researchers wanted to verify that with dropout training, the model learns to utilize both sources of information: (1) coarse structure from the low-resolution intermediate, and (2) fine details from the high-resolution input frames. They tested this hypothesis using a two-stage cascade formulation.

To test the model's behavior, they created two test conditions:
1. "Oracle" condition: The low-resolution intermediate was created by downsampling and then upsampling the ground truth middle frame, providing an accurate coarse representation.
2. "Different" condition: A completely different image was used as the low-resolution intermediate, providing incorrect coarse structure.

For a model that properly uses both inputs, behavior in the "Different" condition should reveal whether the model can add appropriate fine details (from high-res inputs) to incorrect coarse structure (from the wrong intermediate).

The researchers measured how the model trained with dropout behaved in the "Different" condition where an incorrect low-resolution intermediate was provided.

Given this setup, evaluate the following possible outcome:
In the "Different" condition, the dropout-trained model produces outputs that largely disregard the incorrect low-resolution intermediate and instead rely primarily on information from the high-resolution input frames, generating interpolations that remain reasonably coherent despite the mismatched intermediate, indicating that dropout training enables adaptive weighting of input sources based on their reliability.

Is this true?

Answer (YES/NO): NO